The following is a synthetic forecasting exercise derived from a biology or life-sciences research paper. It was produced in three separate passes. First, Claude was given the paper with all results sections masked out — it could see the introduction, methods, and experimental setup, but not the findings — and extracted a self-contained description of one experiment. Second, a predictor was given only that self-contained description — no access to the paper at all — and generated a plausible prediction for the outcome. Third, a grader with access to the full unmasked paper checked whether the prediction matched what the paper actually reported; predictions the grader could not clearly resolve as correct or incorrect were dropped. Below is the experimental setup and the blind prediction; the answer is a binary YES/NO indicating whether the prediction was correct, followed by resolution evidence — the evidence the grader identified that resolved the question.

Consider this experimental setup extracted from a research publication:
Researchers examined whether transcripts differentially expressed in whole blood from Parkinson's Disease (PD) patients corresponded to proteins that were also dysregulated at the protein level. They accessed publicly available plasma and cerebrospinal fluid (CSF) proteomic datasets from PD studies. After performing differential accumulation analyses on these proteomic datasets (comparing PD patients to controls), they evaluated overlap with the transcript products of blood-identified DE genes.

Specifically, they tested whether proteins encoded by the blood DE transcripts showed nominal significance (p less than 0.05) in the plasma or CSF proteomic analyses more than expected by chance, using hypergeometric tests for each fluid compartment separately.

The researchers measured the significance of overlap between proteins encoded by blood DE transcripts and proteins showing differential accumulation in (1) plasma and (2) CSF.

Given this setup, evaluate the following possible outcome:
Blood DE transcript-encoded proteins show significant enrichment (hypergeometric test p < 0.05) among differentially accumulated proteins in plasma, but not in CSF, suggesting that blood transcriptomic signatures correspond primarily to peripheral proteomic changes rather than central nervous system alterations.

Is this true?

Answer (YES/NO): NO